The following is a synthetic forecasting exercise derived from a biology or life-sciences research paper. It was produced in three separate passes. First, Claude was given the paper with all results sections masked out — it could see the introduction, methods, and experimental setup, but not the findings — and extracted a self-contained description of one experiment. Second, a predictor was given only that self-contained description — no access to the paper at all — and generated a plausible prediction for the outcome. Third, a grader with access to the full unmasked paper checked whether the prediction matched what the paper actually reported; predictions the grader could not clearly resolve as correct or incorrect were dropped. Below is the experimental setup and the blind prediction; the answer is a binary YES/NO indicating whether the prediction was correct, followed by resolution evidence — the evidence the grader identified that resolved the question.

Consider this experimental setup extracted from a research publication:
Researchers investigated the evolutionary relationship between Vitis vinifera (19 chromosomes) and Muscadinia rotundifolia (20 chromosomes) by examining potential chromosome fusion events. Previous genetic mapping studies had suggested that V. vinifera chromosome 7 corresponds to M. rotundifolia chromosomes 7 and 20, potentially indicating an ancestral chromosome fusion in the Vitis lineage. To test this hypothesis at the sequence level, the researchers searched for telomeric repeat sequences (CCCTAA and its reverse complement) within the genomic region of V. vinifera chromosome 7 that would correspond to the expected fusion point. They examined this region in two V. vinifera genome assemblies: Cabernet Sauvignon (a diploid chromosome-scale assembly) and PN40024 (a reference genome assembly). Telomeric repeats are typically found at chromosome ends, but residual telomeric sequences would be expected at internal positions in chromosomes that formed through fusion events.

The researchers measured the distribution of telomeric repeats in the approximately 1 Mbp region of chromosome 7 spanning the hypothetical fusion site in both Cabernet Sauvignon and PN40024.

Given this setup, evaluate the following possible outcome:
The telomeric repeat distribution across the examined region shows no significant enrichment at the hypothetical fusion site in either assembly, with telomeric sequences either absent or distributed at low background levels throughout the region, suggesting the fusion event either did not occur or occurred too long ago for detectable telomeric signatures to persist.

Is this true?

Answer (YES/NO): NO